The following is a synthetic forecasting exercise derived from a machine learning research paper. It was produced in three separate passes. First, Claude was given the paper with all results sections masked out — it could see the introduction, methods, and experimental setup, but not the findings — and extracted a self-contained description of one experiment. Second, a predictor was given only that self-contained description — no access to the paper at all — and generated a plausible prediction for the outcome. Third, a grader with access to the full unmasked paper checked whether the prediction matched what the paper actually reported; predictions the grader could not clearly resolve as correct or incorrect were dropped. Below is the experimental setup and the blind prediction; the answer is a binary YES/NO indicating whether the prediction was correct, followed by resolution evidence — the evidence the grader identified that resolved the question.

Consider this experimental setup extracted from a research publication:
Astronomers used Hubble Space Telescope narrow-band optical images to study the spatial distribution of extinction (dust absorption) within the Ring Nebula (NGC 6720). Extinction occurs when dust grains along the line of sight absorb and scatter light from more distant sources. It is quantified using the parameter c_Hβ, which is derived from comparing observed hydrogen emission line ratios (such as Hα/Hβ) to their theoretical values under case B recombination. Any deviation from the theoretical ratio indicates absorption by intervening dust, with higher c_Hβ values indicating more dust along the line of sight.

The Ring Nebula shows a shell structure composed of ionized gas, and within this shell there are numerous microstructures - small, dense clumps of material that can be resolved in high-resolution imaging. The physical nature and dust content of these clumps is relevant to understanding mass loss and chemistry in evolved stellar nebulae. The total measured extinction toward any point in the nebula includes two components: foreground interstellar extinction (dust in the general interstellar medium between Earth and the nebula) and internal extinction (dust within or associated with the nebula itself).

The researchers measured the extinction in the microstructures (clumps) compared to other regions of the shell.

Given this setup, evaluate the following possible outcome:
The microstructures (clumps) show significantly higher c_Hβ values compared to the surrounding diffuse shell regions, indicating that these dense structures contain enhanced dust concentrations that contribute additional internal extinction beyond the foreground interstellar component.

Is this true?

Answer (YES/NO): YES